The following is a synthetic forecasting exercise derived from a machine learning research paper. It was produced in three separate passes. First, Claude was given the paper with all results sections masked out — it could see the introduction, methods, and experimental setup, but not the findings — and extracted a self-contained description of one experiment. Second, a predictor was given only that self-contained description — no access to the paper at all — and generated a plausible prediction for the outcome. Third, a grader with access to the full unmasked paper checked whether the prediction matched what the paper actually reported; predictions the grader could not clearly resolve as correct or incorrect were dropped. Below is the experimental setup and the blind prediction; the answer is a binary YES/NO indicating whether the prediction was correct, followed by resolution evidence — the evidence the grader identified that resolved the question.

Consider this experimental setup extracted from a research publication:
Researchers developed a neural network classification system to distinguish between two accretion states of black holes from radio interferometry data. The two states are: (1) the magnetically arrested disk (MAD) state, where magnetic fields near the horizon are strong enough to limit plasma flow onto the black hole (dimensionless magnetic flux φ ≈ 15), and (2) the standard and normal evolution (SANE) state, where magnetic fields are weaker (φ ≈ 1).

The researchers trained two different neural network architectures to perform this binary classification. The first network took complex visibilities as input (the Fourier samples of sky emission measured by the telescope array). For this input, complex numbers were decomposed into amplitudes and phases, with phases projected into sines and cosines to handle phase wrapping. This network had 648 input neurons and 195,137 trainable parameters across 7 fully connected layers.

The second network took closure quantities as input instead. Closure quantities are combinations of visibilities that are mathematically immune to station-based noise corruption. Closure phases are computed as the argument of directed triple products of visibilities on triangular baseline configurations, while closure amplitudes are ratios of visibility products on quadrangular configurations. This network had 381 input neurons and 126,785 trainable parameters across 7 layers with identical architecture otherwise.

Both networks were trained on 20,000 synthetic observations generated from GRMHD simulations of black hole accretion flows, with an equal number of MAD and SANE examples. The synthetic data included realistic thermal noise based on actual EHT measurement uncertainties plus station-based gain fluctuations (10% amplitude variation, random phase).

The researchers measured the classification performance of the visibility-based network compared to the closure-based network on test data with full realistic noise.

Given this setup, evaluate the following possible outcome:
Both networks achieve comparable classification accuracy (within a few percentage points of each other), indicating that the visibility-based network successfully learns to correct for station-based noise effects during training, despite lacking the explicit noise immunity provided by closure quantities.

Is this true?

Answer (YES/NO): NO